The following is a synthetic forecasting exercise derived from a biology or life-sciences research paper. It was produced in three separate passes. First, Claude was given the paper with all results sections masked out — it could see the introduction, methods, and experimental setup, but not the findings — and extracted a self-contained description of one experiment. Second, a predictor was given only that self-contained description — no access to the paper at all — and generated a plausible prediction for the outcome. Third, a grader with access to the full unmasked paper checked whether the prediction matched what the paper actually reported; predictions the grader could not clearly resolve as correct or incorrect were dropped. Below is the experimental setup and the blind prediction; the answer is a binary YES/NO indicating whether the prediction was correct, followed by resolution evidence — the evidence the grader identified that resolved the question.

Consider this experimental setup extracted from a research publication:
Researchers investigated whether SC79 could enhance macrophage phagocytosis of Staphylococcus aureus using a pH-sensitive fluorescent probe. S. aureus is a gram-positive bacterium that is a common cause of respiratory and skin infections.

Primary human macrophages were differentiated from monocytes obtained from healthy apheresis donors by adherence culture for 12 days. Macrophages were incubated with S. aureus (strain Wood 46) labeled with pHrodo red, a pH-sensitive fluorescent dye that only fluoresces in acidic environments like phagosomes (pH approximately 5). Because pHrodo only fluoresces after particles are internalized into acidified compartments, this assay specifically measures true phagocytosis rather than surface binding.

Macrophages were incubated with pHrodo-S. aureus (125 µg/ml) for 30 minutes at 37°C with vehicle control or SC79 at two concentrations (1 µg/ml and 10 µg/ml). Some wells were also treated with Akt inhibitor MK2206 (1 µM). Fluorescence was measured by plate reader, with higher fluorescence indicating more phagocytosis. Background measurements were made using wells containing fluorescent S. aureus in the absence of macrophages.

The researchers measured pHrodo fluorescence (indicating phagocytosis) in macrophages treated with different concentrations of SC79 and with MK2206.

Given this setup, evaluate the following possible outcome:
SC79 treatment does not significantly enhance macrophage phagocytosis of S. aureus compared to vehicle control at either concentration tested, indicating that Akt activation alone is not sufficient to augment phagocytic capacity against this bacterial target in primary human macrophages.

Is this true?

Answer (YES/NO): NO